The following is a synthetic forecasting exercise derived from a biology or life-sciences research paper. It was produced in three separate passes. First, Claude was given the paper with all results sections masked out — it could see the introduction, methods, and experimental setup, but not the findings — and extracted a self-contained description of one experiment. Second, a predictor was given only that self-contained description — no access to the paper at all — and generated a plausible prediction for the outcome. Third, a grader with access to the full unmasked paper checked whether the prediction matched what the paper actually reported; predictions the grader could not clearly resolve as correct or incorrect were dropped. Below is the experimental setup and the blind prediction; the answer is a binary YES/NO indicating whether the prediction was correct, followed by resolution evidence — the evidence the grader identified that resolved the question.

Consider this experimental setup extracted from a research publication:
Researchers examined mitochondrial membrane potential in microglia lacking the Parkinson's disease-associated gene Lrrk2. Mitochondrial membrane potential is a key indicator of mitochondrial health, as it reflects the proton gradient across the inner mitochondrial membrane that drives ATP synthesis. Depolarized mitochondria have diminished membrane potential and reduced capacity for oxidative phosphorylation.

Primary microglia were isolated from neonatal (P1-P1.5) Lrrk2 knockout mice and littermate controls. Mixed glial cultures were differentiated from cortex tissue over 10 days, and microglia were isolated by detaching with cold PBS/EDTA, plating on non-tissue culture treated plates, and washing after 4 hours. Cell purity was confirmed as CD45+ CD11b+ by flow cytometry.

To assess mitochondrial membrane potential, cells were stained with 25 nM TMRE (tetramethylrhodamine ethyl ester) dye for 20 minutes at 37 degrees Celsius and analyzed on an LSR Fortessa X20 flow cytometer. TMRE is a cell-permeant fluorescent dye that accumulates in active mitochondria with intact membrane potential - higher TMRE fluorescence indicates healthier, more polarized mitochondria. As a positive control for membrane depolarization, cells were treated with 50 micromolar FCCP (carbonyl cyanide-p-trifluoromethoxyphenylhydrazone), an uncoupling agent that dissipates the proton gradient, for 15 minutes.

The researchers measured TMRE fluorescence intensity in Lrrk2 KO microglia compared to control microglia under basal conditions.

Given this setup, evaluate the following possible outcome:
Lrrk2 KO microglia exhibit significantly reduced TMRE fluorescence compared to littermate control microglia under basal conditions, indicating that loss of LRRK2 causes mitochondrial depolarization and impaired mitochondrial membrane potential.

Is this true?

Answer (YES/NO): NO